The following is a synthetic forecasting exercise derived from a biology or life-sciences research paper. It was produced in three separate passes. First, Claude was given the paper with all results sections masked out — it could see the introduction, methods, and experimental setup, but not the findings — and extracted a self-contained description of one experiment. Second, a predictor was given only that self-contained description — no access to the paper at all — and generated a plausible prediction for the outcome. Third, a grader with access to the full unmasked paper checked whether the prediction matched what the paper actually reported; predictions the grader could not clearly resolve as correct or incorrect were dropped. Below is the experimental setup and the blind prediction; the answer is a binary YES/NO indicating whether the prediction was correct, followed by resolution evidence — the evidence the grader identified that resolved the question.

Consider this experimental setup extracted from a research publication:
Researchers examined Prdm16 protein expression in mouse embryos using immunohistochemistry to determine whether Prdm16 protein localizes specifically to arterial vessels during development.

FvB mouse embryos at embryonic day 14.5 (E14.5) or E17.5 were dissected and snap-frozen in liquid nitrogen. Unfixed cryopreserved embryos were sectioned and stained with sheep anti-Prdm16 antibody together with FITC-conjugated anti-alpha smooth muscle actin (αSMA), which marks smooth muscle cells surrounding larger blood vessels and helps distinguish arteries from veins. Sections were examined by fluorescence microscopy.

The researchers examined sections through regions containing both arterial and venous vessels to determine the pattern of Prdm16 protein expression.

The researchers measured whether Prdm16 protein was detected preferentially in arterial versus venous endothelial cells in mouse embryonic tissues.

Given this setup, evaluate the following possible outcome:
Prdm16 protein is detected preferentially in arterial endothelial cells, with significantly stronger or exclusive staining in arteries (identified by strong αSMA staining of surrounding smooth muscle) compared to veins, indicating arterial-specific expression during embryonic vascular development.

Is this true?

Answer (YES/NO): YES